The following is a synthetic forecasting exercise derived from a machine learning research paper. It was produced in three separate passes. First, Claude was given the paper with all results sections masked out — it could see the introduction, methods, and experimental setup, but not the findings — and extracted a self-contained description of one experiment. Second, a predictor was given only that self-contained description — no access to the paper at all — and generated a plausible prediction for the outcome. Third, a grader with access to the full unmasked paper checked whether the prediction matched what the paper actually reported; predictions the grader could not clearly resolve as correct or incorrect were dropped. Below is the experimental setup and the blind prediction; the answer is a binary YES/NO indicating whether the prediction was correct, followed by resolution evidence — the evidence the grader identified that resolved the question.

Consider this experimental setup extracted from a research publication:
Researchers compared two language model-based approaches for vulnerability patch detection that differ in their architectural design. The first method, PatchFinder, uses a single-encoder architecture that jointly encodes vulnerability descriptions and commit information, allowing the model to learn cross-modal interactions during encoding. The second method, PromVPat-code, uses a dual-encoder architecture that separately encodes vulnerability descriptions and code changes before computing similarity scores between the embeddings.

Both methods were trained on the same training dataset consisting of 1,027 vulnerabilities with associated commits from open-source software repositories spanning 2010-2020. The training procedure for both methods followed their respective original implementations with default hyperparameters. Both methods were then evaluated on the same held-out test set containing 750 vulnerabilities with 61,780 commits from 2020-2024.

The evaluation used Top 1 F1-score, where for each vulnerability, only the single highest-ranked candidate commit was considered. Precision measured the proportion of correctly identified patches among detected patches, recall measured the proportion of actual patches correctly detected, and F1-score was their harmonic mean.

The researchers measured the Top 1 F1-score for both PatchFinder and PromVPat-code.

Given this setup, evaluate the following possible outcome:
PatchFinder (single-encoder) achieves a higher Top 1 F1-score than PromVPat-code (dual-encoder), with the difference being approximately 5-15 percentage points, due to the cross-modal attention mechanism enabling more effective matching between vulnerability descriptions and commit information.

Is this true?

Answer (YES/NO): YES